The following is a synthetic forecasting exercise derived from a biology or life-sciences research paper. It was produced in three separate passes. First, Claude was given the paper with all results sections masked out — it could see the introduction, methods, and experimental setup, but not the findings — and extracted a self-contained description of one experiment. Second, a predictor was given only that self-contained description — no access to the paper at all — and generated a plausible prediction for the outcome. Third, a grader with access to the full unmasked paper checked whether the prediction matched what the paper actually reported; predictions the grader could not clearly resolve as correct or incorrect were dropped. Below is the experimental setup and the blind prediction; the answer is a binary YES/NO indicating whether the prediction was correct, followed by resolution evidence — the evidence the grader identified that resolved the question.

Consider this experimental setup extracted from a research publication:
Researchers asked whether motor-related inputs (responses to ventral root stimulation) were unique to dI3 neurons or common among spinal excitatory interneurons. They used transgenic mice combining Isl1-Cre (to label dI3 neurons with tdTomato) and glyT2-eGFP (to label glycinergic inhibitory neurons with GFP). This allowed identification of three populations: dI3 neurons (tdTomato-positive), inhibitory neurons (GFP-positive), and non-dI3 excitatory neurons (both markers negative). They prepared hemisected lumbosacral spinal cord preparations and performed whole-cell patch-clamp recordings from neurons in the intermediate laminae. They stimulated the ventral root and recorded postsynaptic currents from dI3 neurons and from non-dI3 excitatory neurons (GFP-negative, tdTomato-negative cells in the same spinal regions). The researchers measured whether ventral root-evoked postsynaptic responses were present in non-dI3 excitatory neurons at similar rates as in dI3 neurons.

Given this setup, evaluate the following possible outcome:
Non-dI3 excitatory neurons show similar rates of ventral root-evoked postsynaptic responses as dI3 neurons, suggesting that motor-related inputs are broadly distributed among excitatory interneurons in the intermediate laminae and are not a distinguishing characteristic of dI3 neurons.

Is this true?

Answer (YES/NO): NO